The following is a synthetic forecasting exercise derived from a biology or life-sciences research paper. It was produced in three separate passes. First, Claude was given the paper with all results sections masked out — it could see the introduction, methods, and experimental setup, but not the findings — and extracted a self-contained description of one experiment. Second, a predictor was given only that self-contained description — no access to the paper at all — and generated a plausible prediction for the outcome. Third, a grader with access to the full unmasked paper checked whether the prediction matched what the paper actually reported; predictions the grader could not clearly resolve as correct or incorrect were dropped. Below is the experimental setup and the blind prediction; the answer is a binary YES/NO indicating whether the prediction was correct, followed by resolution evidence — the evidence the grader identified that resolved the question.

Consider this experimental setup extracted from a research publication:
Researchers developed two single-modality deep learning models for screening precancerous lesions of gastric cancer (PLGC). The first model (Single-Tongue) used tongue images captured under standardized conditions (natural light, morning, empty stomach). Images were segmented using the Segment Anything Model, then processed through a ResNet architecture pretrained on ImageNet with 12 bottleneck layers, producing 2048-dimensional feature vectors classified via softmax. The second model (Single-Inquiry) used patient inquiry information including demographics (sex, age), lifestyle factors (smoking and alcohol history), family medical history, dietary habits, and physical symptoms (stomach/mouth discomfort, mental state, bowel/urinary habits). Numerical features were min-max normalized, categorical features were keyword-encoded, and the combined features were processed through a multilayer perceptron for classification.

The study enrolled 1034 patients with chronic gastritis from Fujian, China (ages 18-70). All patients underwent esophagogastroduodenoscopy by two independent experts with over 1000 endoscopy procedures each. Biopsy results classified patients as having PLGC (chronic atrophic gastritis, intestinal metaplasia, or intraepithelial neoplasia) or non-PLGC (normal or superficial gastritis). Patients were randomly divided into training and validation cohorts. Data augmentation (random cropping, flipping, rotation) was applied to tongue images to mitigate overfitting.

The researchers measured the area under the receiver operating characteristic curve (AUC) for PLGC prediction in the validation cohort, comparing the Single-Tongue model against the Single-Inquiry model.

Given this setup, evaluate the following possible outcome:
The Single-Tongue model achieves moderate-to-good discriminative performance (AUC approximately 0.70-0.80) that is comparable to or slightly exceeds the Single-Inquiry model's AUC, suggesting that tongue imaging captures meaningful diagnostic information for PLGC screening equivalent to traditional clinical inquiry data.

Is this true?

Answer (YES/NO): NO